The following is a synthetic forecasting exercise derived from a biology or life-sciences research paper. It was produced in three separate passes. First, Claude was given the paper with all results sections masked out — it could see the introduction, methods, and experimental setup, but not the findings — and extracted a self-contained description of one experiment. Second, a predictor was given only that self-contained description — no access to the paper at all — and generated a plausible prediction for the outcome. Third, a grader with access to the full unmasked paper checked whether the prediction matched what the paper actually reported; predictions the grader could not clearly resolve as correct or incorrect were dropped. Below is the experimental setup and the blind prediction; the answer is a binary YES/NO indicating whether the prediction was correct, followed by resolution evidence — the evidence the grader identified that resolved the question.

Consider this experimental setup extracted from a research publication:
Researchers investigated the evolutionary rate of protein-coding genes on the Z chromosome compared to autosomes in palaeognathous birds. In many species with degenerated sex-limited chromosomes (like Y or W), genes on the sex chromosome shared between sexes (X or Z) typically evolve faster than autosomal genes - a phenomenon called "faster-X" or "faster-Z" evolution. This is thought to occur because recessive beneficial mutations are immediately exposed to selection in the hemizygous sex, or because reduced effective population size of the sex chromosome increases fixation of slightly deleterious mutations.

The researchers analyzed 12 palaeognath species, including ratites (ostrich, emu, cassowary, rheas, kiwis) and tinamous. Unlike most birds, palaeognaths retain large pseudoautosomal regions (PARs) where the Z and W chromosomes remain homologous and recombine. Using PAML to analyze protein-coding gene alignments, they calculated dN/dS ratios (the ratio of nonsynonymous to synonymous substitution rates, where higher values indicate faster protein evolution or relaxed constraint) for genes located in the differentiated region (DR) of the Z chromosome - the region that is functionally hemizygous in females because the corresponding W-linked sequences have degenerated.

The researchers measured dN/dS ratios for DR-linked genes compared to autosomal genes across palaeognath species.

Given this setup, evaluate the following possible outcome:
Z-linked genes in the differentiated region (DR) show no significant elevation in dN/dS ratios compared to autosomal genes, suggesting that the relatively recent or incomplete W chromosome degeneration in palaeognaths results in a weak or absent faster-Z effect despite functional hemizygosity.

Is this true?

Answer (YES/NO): YES